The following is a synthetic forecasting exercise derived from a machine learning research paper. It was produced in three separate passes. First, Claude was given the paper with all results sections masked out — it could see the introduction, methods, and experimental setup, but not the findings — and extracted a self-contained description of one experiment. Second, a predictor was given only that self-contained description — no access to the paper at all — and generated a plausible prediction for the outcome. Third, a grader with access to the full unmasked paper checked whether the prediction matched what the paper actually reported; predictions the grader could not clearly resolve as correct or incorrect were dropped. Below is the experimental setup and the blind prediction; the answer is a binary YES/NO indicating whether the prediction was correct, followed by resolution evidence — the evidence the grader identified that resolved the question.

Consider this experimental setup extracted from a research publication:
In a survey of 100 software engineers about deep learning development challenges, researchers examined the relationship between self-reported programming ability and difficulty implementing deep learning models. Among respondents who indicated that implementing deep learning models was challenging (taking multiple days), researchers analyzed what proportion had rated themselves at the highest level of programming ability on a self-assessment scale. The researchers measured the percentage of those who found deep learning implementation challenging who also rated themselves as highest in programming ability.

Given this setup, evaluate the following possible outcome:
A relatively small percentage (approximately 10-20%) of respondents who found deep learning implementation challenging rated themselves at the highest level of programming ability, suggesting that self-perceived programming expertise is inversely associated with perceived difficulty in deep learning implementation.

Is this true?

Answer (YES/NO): NO